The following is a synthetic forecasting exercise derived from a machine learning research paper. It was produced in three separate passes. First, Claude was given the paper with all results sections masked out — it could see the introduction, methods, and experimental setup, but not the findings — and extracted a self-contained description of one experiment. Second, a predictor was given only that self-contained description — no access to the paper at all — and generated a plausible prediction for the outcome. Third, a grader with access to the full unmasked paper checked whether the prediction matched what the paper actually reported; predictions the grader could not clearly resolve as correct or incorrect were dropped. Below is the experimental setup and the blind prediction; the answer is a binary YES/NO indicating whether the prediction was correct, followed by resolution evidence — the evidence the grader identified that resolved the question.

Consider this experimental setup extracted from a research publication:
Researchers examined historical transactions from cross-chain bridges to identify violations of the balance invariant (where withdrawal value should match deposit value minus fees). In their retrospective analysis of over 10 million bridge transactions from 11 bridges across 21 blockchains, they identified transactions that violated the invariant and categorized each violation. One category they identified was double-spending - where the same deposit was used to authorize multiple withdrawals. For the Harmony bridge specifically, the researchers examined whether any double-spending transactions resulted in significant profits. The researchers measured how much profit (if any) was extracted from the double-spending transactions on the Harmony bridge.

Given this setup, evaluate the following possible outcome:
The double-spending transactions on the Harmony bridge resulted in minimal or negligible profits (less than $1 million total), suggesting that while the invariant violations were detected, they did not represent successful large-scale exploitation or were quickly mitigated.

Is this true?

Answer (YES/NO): YES